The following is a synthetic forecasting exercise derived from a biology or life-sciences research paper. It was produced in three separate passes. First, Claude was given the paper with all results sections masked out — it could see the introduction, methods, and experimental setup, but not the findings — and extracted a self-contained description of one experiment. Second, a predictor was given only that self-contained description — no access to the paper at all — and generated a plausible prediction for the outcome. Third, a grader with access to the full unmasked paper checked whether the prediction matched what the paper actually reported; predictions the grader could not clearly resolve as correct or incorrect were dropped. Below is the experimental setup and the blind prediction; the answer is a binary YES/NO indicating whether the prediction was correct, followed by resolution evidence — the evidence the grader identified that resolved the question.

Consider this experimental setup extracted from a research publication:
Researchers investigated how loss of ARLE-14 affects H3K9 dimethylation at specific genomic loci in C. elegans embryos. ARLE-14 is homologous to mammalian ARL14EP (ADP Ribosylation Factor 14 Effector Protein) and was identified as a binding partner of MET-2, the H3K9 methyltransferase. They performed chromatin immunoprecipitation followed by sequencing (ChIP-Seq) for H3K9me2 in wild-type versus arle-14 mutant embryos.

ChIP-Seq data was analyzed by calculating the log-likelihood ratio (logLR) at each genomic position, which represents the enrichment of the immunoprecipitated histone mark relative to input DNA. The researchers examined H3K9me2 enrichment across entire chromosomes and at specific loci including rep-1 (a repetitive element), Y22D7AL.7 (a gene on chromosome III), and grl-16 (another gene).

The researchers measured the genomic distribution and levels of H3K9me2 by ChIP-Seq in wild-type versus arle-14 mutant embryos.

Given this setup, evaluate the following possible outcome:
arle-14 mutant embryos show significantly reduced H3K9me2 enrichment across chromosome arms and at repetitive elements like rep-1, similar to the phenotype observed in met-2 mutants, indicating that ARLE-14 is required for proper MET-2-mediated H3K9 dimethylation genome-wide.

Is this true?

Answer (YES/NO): NO